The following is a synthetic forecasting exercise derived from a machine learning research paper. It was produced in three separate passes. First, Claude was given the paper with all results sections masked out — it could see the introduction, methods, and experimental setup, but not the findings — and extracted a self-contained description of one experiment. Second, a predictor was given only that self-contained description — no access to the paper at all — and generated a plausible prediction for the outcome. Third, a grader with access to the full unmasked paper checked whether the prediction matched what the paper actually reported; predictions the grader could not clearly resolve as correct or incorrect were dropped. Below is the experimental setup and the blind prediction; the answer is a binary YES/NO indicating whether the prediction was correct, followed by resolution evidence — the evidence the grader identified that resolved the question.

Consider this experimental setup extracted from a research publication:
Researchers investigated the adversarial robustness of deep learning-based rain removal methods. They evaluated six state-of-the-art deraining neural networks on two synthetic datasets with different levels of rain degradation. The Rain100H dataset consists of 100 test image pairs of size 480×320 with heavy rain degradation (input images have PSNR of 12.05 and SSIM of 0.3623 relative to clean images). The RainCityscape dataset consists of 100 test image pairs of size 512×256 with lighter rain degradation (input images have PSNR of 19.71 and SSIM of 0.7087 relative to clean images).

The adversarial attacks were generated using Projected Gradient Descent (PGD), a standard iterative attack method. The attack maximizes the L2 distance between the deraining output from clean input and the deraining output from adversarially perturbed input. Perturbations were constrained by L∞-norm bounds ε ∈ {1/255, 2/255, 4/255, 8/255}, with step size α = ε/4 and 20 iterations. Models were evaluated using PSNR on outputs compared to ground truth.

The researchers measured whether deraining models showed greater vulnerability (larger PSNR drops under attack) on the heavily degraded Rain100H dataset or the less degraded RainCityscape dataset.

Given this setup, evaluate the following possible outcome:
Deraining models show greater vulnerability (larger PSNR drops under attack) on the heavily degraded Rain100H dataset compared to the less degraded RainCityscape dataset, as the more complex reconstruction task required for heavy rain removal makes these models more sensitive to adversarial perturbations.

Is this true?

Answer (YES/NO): NO